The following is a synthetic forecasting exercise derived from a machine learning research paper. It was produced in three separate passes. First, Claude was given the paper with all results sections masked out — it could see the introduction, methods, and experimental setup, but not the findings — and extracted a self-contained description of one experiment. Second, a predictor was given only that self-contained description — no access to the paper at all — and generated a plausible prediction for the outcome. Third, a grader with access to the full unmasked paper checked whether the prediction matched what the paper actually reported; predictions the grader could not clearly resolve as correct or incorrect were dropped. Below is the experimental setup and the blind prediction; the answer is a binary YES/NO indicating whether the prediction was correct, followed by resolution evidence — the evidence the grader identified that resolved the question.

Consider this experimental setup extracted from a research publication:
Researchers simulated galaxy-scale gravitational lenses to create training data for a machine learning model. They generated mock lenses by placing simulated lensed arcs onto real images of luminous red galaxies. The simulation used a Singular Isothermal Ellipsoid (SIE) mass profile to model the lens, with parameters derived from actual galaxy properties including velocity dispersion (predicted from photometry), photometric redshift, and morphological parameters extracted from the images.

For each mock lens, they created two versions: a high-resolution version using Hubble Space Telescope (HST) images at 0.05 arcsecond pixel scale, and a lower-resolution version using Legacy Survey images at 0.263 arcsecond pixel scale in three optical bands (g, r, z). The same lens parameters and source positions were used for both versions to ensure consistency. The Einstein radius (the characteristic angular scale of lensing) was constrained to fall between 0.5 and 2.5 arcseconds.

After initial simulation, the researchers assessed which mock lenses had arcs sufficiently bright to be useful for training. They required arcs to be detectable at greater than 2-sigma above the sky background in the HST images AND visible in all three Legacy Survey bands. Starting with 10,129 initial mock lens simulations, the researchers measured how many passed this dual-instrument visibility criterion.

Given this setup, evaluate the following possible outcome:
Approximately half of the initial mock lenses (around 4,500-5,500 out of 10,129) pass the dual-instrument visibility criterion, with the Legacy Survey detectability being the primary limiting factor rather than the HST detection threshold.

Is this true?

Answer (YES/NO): NO